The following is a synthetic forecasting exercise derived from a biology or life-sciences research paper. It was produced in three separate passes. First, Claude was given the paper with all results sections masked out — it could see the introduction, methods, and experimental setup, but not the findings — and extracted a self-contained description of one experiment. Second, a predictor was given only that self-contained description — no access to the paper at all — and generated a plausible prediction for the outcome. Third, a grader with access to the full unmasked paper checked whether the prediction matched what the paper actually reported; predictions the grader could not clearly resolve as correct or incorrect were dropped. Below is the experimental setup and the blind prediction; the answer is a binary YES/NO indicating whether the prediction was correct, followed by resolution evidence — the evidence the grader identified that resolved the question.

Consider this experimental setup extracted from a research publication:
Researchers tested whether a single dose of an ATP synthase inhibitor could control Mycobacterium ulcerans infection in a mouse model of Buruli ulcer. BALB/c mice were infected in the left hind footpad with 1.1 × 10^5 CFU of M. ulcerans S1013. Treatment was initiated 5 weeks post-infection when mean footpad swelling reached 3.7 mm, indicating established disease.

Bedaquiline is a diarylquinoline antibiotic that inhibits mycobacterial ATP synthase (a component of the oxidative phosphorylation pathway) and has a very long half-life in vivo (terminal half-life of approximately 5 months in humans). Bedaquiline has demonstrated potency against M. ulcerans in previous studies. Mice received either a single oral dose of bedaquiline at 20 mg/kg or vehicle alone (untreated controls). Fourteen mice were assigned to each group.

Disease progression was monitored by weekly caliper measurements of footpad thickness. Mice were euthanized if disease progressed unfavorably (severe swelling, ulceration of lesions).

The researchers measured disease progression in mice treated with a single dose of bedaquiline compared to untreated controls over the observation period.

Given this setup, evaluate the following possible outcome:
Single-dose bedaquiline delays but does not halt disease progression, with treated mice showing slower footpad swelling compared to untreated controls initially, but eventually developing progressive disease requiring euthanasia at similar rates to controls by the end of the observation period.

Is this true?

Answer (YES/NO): NO